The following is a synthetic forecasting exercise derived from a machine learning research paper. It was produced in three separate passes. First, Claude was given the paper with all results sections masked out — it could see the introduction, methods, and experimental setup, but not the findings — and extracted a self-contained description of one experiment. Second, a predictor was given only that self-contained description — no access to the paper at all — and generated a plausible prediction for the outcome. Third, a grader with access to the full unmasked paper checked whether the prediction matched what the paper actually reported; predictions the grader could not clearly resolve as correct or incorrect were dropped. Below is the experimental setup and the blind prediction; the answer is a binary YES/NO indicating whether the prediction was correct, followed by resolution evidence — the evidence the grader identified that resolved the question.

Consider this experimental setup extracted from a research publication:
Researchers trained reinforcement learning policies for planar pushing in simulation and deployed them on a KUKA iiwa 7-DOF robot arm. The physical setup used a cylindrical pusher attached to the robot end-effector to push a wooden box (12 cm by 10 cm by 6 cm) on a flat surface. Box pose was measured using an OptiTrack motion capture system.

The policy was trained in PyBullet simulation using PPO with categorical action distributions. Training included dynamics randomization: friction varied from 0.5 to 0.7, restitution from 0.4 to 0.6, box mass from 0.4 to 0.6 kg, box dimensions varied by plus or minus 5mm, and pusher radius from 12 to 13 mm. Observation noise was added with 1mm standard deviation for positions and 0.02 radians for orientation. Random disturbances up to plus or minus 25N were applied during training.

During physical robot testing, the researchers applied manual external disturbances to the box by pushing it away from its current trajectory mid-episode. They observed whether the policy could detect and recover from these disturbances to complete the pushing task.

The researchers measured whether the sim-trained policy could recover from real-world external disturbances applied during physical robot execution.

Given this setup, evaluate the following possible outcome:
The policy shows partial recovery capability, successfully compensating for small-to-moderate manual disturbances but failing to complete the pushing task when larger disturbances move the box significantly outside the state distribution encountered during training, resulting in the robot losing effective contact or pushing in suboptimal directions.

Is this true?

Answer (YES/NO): NO